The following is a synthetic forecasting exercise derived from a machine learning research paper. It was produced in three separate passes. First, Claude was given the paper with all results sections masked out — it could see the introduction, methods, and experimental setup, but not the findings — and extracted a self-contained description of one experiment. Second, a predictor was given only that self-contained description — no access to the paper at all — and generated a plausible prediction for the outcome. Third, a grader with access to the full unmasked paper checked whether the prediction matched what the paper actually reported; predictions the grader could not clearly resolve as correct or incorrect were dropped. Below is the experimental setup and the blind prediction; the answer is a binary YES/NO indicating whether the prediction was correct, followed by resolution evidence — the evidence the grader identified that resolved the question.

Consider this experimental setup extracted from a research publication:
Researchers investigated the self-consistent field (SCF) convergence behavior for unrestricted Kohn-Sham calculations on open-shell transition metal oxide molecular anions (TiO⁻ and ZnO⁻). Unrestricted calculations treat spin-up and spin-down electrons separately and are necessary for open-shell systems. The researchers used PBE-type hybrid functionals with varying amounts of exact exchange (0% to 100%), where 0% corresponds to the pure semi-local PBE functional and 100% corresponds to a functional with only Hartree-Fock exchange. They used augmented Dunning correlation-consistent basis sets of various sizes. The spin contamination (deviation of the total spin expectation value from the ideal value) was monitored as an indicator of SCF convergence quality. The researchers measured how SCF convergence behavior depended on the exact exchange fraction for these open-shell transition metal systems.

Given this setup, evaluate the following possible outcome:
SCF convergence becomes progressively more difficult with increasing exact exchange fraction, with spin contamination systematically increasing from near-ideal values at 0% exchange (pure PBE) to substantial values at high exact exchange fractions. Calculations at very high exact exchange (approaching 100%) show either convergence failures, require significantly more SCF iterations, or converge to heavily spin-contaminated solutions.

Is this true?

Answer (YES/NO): YES